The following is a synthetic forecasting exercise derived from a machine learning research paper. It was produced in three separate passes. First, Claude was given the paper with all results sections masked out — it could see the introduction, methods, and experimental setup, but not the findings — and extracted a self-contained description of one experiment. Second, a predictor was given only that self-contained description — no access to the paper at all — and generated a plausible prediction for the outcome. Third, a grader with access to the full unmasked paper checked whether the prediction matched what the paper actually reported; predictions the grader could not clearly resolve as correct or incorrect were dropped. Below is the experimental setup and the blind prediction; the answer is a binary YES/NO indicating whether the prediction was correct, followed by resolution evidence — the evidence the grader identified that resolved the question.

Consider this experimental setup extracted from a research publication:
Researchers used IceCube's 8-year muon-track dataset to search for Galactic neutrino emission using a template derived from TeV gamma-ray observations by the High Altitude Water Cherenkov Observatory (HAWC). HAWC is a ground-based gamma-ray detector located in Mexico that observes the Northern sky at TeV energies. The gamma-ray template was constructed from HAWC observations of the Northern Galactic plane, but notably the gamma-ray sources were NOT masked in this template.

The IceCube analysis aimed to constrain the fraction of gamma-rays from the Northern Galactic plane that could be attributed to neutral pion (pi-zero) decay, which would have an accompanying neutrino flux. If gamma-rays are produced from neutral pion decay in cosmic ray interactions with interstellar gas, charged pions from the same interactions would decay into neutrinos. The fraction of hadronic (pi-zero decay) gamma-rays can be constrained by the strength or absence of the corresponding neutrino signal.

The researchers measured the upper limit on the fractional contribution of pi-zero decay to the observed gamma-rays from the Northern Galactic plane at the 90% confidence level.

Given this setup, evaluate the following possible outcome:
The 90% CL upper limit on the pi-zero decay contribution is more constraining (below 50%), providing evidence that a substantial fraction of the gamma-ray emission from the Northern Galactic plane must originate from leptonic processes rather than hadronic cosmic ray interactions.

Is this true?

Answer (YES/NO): NO